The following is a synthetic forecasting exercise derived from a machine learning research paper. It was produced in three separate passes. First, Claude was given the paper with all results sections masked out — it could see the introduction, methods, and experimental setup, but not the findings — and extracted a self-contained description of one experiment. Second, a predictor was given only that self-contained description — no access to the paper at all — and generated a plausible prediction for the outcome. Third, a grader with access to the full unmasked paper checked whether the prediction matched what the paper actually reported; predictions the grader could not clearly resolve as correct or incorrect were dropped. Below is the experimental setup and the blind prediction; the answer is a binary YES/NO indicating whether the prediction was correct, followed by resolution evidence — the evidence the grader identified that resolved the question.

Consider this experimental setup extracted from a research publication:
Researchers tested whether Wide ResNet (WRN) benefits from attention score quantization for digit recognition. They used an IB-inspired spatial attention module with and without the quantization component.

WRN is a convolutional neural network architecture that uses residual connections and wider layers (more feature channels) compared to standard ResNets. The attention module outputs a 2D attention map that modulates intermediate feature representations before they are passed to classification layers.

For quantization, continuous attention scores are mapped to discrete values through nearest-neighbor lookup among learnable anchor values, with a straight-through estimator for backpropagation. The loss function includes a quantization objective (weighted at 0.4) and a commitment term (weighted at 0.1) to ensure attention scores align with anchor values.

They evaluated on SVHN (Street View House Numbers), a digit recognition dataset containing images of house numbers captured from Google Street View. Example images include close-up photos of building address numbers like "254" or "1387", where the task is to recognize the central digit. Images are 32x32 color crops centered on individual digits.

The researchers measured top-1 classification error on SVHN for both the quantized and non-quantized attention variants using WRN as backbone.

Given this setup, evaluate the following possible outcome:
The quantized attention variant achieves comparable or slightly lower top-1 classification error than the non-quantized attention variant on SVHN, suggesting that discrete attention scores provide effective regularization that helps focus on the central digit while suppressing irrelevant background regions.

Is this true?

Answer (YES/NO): YES